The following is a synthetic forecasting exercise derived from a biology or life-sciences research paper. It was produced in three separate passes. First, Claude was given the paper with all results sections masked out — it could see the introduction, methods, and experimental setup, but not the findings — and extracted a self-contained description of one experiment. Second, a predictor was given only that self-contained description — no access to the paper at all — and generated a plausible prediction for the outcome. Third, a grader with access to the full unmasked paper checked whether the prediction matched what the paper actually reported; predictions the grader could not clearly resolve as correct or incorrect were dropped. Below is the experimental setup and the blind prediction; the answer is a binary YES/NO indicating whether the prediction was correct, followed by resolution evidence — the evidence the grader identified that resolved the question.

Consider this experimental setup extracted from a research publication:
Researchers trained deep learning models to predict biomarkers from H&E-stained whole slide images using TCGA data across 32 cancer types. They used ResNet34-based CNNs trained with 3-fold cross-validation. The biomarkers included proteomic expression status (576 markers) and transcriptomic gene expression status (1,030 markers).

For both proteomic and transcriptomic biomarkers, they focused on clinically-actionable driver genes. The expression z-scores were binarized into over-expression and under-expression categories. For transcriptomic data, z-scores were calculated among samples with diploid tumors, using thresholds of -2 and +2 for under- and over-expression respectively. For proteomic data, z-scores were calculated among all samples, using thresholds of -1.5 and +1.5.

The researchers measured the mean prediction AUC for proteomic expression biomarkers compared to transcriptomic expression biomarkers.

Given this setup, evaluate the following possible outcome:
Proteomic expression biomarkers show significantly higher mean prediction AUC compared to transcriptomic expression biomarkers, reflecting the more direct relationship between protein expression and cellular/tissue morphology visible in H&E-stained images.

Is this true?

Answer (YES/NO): YES